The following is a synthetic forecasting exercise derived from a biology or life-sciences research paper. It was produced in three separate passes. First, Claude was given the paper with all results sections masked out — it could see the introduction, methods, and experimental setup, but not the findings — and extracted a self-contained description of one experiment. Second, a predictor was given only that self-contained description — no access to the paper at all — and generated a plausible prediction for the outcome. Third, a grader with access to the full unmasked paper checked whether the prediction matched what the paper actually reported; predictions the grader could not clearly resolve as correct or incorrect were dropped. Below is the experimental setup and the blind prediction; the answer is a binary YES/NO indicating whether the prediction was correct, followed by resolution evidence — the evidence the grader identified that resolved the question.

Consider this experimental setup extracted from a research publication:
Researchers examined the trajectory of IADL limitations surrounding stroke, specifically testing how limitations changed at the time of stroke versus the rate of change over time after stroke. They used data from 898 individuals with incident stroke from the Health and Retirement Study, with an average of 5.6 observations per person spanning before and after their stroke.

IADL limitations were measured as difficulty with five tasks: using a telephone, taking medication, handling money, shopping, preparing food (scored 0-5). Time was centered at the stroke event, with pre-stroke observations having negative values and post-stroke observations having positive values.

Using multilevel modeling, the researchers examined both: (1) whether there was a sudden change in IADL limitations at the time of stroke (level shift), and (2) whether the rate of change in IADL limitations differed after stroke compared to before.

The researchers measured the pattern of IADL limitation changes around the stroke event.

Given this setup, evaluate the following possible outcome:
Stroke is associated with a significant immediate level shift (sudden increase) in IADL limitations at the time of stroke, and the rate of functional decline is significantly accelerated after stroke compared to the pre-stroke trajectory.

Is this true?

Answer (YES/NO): YES